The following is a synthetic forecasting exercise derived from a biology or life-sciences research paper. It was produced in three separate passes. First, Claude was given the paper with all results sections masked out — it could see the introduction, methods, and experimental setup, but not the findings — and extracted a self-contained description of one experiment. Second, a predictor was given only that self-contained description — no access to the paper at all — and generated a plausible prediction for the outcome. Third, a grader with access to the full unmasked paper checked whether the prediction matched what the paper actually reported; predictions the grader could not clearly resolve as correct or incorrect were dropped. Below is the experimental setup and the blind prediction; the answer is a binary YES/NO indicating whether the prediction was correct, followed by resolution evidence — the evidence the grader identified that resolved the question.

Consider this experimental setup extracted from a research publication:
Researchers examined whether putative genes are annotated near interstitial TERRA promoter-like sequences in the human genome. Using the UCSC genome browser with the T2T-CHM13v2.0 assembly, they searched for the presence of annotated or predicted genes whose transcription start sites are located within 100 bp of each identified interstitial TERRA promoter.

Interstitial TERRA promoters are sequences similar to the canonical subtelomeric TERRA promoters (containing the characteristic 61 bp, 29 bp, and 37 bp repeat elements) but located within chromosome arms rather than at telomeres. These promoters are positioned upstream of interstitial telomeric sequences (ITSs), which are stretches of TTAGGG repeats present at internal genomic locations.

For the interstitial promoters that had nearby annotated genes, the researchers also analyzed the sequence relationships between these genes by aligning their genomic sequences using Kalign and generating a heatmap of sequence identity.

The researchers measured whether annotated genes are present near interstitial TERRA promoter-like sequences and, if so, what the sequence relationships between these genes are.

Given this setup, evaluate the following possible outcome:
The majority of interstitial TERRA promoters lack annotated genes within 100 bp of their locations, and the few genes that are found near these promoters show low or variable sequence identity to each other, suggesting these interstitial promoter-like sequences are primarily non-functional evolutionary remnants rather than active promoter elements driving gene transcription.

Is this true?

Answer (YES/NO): NO